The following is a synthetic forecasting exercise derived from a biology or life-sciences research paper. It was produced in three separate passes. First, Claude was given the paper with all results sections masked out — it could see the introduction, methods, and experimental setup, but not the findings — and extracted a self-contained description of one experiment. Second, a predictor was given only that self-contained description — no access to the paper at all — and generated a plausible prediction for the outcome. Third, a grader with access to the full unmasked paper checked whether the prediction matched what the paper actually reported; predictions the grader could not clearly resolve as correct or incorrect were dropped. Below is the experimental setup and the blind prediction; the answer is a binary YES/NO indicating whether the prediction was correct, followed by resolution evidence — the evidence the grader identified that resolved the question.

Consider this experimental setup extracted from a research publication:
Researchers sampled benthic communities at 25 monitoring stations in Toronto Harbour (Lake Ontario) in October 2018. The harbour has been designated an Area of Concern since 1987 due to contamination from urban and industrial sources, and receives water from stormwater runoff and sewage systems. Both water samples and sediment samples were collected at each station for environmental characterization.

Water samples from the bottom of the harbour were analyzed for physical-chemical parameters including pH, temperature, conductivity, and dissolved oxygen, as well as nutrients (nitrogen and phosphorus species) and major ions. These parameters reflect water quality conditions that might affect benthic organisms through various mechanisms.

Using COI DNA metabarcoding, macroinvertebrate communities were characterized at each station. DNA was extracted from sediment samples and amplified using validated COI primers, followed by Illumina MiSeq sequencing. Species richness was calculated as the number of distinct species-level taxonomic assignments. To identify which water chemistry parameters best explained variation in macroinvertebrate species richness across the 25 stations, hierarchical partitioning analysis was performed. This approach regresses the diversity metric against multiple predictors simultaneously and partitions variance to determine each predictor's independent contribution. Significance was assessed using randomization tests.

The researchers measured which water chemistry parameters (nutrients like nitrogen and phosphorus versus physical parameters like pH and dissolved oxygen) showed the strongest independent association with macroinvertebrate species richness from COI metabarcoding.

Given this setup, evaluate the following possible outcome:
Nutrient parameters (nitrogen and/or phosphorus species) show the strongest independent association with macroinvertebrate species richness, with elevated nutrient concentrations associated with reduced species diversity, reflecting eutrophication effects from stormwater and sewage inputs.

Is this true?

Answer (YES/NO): NO